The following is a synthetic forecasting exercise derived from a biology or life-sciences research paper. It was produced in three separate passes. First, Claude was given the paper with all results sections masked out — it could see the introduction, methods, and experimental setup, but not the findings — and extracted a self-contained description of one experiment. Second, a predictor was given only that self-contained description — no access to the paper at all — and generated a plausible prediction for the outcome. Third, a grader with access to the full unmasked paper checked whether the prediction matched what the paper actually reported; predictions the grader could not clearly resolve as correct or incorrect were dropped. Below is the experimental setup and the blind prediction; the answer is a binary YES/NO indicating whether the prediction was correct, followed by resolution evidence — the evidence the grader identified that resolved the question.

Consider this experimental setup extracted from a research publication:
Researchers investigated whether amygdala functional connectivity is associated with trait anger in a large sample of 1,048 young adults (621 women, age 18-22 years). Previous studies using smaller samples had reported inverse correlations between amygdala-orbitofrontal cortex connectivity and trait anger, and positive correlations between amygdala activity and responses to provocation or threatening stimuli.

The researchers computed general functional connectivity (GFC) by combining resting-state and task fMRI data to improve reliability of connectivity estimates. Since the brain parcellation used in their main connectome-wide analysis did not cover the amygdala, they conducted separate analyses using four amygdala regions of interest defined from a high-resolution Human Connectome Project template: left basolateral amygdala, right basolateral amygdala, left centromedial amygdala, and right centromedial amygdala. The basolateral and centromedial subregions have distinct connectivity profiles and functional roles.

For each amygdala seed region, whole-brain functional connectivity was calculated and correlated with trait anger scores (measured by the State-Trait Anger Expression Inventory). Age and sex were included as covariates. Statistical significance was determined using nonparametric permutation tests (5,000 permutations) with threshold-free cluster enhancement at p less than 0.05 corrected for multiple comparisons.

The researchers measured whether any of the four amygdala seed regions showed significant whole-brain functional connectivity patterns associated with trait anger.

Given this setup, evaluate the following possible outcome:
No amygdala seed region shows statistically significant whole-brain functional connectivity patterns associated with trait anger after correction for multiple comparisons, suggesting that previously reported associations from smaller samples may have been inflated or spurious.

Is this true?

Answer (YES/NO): NO